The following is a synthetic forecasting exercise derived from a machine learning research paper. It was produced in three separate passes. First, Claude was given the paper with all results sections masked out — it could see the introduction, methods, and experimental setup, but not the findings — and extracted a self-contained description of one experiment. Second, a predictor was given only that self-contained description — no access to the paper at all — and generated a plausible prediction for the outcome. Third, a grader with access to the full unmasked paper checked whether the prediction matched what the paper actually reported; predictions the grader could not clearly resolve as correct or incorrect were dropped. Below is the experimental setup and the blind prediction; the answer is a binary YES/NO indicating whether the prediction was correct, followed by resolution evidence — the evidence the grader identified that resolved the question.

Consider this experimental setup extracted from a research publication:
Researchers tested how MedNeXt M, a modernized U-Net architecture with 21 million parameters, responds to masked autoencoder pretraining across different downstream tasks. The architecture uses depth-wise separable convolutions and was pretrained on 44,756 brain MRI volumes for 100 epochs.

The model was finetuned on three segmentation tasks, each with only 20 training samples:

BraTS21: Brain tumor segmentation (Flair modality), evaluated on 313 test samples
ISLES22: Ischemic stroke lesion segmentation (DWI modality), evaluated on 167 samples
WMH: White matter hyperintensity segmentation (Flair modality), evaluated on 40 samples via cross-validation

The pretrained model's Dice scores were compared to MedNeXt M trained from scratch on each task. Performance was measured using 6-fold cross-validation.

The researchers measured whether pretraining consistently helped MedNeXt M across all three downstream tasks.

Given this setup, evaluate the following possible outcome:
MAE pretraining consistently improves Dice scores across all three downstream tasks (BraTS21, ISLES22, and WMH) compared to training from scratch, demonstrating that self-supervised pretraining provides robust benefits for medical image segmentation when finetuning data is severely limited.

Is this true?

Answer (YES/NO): NO